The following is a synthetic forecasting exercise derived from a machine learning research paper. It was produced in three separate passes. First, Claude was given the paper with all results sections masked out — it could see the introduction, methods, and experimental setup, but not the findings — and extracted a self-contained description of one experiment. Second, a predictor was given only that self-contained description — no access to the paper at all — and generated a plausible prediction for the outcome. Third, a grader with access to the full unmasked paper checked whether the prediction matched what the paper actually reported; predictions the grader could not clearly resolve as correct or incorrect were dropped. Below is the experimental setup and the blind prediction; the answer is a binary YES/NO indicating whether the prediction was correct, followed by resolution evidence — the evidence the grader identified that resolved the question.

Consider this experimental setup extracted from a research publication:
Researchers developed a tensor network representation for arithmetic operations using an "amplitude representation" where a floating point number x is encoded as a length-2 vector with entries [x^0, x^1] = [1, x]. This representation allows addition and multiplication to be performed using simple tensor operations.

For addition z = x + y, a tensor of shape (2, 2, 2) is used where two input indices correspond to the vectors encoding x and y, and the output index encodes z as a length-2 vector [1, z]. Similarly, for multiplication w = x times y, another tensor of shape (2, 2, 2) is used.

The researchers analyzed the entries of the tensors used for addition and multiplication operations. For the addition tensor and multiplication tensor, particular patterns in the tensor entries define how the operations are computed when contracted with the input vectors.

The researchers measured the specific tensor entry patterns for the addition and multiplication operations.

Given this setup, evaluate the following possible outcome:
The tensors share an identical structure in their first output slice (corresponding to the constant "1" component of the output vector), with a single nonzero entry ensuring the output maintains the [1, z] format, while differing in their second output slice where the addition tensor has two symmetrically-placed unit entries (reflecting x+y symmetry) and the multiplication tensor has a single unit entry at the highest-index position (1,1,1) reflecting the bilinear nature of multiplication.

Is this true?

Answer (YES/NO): YES